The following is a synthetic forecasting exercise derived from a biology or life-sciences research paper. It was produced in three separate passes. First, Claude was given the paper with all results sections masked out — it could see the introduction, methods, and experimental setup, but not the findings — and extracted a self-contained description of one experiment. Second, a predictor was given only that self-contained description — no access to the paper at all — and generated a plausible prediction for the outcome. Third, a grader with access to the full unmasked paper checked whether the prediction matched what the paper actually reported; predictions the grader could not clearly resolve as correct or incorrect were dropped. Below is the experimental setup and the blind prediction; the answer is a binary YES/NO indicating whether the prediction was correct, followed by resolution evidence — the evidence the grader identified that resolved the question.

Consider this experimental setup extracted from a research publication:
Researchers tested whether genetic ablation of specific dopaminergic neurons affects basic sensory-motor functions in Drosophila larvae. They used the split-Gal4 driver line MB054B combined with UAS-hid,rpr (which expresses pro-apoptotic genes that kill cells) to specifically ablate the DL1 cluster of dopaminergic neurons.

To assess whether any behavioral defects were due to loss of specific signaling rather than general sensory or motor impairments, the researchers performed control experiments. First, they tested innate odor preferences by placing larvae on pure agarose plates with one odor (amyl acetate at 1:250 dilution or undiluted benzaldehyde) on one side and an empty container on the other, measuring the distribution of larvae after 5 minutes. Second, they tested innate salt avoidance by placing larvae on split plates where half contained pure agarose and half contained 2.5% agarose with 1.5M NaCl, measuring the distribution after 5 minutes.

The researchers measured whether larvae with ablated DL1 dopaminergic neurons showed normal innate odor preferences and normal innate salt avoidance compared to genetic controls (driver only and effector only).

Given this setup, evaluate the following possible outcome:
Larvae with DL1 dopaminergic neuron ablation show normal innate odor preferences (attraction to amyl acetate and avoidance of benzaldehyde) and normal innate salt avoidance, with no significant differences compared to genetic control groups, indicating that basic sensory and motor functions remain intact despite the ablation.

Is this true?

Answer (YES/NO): YES